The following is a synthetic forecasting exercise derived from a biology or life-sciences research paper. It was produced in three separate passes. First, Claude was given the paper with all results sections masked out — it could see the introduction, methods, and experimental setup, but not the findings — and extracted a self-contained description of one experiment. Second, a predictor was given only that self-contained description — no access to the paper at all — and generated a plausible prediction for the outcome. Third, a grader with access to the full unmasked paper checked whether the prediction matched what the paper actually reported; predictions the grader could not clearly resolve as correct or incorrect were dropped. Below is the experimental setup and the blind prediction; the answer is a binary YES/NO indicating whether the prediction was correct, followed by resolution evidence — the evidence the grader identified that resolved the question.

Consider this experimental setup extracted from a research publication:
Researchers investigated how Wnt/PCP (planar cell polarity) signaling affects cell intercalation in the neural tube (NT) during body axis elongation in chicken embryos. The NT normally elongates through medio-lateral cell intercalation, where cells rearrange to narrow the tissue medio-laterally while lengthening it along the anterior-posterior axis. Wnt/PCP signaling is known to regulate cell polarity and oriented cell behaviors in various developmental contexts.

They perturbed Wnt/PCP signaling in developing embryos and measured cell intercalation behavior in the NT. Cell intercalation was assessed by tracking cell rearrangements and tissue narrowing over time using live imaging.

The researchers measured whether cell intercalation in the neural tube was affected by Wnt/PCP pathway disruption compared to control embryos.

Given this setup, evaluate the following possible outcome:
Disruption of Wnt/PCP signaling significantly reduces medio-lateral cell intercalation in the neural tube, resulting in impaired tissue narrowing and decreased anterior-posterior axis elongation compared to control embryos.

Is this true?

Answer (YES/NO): YES